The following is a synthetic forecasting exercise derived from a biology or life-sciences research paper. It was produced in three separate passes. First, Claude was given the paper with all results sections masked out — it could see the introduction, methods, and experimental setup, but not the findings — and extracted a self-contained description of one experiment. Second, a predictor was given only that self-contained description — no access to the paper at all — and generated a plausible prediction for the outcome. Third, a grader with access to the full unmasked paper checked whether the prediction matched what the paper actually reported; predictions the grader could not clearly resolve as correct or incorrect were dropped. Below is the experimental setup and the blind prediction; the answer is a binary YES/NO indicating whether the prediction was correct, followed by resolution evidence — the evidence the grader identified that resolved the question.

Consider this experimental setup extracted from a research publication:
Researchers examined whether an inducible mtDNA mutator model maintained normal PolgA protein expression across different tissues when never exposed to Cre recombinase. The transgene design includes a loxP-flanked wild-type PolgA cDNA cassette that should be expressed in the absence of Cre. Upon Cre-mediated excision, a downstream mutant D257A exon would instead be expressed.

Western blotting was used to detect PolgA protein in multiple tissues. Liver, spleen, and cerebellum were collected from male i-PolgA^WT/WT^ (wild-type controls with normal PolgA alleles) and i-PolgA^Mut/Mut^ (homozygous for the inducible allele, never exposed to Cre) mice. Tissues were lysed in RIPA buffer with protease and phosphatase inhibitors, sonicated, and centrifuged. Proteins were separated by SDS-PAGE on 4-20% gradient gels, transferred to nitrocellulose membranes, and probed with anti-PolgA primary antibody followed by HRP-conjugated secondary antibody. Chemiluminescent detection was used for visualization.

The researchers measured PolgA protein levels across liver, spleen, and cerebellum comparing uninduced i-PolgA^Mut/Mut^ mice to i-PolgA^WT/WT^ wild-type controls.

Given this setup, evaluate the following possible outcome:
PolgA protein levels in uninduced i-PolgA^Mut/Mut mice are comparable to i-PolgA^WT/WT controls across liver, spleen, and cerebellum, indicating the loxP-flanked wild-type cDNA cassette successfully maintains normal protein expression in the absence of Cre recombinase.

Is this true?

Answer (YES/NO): YES